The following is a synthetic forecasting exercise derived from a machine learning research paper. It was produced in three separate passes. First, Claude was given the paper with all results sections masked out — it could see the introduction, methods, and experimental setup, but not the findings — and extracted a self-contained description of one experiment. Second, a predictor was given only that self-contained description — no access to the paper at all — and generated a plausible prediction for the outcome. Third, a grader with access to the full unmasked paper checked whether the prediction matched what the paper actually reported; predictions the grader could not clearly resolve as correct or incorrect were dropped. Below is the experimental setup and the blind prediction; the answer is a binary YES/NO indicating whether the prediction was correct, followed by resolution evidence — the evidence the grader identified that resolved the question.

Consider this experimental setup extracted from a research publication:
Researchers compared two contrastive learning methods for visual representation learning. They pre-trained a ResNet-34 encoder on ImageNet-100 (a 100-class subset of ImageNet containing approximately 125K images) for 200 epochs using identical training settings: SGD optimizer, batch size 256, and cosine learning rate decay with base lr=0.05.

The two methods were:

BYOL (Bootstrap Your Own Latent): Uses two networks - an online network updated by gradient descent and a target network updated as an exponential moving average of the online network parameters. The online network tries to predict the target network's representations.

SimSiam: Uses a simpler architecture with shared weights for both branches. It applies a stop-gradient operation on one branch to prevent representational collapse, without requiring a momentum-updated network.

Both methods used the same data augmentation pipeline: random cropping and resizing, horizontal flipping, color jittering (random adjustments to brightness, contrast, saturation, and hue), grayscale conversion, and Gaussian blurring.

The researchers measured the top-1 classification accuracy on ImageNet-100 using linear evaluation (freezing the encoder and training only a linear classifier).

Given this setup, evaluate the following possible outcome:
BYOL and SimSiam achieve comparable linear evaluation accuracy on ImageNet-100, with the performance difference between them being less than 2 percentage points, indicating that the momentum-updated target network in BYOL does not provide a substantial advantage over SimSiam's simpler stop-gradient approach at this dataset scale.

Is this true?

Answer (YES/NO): NO